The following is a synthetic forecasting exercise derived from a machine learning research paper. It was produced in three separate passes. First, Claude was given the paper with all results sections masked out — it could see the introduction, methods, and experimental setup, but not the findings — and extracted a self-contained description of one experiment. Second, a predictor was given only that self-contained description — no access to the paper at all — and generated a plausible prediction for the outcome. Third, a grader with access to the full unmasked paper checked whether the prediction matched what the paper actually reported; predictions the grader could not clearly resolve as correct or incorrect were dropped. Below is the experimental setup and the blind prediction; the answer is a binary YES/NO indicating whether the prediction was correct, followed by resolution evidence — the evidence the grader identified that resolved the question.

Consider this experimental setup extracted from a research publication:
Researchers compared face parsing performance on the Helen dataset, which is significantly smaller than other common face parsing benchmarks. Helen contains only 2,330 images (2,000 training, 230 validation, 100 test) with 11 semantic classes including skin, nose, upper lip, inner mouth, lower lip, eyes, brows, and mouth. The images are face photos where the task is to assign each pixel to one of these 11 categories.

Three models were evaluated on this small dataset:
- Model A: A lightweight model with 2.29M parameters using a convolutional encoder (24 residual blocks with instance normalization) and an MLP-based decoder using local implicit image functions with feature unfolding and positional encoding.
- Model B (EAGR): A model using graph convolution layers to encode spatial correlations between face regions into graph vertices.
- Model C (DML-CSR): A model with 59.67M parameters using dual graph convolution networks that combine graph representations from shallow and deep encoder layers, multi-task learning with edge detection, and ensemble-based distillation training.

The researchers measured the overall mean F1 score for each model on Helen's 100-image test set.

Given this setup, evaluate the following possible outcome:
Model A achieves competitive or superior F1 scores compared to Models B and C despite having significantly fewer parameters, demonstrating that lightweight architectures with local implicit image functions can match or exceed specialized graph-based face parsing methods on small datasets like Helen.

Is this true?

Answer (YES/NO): NO